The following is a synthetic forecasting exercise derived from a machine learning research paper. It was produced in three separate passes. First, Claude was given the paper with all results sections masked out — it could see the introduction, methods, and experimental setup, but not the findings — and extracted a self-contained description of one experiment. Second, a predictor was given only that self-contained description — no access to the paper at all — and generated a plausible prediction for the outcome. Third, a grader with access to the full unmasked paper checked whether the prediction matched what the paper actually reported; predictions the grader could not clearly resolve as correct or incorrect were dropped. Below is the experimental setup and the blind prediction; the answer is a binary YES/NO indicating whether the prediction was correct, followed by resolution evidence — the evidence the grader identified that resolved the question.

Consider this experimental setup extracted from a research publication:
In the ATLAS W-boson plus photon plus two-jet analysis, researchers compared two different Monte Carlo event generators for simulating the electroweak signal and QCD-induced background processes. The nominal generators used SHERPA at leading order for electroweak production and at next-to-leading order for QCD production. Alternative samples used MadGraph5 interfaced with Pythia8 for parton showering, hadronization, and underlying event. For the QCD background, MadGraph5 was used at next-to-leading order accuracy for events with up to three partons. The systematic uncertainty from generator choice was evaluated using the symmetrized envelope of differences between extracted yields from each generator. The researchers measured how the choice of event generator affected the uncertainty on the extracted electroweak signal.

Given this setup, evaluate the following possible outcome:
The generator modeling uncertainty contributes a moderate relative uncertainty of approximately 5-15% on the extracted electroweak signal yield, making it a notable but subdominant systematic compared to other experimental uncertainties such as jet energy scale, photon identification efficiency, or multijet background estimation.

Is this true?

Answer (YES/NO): YES